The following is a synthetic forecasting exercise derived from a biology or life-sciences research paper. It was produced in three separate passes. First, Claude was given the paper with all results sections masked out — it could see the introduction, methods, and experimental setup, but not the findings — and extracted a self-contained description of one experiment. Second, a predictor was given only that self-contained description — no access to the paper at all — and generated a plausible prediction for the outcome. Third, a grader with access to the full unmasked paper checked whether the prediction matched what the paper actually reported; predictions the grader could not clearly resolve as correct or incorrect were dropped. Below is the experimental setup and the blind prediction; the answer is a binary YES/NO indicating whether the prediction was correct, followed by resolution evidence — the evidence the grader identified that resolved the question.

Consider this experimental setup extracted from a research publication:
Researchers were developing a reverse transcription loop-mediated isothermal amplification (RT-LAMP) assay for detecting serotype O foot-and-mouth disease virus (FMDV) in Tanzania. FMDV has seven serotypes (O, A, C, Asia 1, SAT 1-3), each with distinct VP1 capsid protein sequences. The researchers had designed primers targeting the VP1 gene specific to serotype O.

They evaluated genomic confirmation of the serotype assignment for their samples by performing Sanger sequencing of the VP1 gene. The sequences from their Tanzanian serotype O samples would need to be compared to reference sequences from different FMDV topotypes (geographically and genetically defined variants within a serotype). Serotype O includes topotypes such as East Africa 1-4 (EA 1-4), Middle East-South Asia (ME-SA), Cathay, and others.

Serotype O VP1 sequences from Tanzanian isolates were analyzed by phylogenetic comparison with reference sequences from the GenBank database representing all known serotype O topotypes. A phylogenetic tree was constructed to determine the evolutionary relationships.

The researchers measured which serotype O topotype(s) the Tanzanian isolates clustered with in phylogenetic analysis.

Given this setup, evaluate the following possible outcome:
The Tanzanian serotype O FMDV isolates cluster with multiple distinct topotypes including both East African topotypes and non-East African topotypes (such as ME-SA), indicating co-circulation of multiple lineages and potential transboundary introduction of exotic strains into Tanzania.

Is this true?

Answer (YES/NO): NO